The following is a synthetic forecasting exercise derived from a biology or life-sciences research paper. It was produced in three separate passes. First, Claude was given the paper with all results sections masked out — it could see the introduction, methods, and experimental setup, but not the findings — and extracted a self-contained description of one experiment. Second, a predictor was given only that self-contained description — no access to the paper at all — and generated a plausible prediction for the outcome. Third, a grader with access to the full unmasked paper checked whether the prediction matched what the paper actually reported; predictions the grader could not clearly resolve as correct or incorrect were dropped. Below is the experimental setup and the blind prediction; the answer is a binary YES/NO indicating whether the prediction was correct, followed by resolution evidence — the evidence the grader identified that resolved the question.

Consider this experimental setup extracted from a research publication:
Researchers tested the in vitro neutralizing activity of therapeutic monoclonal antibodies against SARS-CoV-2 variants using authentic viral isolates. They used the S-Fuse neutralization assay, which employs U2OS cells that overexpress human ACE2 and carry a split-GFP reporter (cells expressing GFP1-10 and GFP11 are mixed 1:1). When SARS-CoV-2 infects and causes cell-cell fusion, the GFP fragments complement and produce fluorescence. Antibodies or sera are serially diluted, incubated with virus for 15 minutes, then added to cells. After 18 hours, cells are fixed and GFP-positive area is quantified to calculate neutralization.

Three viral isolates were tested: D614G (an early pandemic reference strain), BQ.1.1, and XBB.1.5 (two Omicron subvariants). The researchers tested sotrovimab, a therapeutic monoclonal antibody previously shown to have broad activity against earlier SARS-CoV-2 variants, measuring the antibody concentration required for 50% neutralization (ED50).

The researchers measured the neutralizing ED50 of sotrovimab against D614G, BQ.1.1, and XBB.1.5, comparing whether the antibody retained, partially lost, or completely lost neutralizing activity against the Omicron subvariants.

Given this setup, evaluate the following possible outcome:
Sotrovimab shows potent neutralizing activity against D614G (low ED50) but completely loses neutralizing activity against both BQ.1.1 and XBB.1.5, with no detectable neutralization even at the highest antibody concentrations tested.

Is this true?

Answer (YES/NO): NO